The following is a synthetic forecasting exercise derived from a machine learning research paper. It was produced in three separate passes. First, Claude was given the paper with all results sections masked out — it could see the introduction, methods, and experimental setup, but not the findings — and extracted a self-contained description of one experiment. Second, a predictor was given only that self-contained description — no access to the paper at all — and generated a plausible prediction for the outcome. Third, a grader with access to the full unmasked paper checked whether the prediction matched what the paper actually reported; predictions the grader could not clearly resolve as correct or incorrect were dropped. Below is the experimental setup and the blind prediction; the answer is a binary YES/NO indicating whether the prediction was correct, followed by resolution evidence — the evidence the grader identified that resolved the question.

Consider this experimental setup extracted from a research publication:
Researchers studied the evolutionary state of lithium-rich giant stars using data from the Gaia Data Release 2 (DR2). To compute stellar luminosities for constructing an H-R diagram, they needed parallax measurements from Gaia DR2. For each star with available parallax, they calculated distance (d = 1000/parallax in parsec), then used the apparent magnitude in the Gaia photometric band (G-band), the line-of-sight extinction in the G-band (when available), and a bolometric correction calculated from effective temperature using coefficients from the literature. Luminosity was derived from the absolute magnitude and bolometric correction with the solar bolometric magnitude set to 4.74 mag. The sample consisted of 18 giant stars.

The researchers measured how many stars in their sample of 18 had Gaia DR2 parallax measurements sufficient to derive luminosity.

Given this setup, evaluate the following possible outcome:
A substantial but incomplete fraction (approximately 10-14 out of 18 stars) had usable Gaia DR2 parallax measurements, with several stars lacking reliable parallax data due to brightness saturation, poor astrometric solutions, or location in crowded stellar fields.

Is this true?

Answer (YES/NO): NO